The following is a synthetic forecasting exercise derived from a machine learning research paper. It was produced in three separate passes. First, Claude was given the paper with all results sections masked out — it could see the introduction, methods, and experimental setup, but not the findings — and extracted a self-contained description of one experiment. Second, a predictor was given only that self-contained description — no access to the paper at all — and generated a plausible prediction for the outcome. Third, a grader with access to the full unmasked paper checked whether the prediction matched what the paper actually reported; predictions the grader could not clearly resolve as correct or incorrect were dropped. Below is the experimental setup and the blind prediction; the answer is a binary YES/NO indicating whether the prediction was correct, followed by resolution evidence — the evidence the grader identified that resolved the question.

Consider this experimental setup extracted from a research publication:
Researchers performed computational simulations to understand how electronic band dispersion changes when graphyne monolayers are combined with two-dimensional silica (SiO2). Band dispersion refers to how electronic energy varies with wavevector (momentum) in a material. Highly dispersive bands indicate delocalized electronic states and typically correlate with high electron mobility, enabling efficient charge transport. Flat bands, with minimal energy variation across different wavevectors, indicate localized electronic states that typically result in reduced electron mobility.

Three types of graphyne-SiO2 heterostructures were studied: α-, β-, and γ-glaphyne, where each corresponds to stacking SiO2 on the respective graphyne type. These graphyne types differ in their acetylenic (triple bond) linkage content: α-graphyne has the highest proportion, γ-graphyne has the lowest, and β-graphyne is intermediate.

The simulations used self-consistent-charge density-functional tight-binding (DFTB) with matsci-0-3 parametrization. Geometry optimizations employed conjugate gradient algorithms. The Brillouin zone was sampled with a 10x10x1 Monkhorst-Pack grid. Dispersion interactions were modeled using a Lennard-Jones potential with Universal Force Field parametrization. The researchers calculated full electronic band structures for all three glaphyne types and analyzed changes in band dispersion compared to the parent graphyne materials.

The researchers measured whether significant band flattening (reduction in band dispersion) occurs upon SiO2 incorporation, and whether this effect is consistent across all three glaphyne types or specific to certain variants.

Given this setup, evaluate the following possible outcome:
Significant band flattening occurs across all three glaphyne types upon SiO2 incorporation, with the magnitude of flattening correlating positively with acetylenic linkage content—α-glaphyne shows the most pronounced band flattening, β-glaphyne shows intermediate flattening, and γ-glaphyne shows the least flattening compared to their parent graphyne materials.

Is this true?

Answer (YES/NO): NO